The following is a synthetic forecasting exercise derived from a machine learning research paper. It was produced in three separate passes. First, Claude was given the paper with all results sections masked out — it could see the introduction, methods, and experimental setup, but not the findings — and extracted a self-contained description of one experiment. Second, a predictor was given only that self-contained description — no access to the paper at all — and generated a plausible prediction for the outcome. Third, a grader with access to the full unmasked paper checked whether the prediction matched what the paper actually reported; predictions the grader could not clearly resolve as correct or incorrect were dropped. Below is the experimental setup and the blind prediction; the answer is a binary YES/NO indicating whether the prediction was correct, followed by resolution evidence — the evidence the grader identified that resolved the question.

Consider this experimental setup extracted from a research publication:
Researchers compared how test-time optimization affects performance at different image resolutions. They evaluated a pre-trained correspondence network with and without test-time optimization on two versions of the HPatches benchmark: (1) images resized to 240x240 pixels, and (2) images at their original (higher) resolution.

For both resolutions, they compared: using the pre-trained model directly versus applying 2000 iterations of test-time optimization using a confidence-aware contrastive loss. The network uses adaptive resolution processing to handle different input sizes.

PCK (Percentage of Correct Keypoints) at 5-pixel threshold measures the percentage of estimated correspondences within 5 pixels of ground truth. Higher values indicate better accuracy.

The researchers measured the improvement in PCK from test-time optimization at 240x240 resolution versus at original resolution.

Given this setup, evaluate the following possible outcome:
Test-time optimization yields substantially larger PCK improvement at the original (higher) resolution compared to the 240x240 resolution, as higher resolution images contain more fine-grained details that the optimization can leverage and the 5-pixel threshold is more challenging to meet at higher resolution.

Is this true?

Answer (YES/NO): YES